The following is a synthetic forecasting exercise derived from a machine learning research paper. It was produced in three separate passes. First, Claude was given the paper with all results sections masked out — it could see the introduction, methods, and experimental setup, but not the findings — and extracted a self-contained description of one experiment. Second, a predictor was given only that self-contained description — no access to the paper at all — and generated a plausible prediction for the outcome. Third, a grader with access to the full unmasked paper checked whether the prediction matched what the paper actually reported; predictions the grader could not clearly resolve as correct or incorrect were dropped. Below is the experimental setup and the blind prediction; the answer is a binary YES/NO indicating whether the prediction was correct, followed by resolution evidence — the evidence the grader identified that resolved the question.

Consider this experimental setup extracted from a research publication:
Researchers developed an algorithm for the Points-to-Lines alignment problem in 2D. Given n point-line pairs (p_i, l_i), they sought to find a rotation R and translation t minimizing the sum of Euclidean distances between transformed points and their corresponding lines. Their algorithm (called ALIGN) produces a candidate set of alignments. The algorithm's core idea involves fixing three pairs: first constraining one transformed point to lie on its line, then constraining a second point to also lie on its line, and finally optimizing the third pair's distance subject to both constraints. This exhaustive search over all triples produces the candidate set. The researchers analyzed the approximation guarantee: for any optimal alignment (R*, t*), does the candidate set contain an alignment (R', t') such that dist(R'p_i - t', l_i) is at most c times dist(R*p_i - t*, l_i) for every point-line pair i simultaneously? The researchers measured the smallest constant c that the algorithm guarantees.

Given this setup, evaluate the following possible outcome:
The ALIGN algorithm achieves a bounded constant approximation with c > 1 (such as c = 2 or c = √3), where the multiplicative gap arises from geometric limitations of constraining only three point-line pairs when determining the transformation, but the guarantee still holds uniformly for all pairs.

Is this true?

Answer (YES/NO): YES